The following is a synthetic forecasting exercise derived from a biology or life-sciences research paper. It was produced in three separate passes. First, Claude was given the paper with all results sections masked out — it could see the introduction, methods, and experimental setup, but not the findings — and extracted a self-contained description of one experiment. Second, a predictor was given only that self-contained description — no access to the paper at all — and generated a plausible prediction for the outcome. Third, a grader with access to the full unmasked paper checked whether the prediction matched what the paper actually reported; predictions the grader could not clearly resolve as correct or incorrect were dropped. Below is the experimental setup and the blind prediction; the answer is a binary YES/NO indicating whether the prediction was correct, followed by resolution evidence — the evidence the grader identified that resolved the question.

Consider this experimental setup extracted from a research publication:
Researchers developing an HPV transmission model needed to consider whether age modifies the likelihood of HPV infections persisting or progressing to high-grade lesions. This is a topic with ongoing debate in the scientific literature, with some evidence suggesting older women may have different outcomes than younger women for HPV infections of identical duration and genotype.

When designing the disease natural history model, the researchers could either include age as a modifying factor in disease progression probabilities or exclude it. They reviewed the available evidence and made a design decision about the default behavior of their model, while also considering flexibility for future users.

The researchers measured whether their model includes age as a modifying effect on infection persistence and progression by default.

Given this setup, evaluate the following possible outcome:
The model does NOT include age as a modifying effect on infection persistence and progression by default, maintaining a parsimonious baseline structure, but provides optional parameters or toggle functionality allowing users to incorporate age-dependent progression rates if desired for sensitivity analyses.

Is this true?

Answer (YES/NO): YES